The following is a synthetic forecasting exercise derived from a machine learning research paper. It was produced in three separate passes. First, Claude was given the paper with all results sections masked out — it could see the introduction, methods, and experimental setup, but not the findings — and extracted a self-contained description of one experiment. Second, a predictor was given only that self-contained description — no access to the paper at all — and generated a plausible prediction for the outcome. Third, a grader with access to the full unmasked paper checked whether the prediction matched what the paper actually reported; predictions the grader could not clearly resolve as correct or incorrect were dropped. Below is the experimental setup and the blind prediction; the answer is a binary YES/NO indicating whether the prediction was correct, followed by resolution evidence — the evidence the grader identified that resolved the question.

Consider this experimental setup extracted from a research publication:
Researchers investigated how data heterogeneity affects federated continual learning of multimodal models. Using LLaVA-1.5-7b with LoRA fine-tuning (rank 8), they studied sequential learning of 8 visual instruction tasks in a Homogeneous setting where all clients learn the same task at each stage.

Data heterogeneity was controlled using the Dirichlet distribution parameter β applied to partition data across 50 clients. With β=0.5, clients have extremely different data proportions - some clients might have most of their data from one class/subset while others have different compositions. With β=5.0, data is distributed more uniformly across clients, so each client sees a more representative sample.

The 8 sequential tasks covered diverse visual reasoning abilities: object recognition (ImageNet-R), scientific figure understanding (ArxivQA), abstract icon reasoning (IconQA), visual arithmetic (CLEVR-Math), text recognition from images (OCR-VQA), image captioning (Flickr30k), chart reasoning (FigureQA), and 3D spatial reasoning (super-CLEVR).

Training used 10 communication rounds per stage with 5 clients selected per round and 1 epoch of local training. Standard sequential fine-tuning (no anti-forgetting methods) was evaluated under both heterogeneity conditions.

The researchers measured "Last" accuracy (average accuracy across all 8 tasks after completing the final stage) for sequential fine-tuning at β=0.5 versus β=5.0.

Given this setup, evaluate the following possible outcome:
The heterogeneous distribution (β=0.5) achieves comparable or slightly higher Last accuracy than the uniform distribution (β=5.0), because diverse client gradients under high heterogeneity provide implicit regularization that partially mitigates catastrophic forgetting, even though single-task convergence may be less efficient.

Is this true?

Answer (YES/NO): NO